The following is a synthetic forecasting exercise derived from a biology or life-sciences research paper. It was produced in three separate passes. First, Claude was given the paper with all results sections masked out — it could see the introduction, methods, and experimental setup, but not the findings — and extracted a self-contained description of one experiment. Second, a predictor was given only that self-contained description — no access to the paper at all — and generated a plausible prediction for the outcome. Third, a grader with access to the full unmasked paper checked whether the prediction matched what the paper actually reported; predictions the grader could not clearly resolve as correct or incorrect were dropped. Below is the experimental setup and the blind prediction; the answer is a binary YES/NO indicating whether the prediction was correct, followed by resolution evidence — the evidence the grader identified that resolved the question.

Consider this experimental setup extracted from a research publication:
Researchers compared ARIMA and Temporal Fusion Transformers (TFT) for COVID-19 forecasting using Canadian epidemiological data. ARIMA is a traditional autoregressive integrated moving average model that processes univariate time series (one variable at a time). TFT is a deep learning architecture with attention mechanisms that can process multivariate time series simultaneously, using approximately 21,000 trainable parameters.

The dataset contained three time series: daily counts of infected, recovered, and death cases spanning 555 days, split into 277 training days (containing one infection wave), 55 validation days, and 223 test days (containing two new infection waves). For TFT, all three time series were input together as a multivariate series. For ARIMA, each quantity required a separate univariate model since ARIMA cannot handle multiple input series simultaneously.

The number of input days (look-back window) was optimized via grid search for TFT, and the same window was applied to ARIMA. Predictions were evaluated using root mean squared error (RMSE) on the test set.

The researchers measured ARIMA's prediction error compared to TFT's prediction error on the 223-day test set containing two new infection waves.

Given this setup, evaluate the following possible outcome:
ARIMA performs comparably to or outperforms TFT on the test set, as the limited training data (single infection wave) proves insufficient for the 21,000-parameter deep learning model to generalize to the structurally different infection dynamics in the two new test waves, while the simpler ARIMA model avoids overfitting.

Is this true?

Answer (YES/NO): YES